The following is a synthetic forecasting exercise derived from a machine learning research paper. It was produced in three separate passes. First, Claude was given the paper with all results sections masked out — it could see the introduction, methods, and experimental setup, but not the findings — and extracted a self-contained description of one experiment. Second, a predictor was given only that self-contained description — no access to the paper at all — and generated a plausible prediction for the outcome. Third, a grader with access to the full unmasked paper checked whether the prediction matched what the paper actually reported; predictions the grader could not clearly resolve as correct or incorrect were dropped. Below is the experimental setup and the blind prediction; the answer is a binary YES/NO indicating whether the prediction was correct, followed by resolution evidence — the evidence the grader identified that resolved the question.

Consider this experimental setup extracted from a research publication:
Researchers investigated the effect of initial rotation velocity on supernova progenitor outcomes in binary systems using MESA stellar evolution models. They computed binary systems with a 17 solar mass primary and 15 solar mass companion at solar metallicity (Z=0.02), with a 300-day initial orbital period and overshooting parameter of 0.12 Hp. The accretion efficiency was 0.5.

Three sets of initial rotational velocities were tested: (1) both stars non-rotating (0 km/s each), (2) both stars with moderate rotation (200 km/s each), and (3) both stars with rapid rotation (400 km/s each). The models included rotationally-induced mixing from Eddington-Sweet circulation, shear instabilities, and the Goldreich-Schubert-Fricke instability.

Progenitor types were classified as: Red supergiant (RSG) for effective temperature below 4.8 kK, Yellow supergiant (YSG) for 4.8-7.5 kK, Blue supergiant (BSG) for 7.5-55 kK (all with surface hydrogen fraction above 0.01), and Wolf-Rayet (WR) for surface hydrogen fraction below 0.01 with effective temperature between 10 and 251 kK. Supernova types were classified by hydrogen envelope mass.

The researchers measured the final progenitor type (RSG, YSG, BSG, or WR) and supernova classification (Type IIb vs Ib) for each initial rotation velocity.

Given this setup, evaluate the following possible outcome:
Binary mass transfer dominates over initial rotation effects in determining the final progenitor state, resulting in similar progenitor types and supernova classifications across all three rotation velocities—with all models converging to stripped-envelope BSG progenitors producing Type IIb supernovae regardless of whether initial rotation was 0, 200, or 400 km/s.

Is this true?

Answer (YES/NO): NO